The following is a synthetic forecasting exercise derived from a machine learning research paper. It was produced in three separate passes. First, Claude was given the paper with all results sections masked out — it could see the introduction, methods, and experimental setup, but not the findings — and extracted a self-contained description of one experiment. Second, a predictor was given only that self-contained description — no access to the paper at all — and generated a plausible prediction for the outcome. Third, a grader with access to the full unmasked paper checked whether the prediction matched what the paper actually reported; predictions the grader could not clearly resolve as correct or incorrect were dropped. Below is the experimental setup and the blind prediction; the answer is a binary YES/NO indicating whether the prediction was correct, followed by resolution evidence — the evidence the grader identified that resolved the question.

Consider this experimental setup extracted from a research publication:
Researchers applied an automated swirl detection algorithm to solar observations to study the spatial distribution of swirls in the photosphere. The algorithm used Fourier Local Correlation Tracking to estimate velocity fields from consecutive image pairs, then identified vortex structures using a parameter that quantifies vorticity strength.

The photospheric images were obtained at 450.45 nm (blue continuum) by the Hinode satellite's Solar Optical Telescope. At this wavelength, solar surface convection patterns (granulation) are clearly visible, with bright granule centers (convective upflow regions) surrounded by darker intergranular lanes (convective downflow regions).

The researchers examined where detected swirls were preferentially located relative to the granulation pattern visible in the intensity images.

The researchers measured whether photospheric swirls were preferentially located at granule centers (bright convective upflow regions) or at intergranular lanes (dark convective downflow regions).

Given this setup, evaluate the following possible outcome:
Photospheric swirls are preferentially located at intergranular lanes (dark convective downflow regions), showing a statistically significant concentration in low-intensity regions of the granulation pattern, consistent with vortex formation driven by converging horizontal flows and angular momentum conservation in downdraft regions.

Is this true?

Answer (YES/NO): YES